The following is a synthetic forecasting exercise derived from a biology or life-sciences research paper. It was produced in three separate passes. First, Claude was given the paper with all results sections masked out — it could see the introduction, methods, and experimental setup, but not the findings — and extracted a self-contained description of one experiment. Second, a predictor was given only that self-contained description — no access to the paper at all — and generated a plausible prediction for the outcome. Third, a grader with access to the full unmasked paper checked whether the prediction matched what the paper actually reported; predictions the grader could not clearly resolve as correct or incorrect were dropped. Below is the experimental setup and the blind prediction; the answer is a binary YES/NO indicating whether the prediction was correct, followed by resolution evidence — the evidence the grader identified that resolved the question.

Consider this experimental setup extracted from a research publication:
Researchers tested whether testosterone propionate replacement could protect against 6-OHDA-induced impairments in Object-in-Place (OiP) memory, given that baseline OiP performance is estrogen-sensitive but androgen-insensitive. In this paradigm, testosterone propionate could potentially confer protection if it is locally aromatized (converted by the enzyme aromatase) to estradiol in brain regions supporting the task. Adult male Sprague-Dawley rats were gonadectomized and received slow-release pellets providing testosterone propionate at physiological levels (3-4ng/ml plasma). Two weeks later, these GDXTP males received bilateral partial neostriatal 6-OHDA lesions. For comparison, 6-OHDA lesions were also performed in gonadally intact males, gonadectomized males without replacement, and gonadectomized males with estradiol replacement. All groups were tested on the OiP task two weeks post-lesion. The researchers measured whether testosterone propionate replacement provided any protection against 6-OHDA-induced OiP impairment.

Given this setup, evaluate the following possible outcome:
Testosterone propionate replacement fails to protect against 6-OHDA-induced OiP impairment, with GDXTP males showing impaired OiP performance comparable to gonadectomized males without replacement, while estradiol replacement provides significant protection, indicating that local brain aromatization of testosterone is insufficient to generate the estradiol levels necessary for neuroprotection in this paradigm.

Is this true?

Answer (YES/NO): YES